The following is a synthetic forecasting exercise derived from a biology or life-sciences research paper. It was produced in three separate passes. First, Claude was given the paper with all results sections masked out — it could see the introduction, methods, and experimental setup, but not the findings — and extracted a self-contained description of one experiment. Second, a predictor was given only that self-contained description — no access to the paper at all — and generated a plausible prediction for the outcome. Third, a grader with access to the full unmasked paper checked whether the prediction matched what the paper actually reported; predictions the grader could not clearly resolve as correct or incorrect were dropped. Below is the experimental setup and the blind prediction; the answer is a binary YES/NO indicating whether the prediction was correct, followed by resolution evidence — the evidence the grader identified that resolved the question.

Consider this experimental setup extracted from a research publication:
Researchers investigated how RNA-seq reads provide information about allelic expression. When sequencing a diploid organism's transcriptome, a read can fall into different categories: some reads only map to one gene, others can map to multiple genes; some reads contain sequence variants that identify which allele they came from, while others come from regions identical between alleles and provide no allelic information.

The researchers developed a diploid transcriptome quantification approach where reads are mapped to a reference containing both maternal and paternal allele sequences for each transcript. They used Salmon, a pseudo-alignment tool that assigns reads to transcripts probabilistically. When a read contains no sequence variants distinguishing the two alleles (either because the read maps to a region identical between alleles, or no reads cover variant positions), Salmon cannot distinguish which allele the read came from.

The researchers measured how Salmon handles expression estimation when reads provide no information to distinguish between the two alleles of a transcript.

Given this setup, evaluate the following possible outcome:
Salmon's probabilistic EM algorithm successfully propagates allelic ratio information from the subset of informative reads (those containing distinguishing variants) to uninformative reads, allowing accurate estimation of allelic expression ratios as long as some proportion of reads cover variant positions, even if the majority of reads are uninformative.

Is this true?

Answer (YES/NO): NO